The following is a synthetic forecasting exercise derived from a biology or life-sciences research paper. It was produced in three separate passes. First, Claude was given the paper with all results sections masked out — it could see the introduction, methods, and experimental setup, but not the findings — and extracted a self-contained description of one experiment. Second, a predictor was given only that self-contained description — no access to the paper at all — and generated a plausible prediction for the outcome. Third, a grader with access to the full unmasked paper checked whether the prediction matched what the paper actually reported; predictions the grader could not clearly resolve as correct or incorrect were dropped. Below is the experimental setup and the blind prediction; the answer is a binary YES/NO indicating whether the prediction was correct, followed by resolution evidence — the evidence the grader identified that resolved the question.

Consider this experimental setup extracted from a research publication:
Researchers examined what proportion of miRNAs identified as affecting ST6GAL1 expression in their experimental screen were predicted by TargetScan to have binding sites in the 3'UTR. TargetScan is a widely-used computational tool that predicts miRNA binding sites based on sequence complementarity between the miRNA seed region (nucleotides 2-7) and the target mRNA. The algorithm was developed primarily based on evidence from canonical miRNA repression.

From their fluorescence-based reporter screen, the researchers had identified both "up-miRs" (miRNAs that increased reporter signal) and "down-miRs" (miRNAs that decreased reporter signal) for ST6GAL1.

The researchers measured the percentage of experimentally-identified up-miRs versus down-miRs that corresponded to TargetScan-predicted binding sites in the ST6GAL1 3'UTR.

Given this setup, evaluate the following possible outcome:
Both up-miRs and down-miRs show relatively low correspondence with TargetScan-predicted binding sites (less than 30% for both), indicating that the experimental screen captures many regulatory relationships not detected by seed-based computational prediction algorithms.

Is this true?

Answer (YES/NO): NO